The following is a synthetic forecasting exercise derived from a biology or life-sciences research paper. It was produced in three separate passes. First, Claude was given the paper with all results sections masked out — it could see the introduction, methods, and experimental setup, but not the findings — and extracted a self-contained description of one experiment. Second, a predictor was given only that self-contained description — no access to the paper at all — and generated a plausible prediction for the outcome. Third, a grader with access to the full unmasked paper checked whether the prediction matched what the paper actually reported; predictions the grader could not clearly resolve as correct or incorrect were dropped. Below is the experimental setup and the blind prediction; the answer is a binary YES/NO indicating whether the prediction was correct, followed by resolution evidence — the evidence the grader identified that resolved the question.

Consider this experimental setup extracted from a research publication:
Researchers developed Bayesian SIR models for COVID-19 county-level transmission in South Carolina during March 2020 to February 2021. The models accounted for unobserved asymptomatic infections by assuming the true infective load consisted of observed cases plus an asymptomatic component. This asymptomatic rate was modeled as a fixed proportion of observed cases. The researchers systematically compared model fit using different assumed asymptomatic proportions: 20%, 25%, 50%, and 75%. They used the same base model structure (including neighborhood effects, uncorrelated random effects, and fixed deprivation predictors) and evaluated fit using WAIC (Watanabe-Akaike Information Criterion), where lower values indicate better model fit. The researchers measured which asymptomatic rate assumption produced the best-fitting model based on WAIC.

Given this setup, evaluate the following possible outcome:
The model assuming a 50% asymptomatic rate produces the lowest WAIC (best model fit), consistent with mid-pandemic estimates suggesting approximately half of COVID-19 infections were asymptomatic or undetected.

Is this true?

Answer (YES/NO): NO